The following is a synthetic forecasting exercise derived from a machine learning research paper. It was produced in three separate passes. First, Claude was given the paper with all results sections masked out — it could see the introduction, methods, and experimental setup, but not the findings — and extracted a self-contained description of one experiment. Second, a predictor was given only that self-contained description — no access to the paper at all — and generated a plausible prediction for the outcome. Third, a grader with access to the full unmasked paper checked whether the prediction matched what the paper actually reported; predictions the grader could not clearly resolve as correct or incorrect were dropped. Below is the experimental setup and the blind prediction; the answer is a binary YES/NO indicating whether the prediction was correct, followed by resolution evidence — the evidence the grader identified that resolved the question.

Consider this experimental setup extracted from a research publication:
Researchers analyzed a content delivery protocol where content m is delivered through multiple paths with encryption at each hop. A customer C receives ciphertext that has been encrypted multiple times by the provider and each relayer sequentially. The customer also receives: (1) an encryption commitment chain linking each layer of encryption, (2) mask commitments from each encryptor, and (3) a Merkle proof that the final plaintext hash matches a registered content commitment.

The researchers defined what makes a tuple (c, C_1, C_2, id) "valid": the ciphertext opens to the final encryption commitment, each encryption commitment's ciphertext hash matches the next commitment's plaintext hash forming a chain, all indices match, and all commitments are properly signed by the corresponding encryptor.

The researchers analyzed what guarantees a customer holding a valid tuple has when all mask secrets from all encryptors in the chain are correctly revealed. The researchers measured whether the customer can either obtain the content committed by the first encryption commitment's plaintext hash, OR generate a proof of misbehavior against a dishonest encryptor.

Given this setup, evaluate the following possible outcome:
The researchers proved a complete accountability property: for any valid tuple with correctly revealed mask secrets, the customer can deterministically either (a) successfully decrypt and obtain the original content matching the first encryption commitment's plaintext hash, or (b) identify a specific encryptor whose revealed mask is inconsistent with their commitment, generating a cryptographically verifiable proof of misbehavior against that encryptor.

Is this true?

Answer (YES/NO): YES